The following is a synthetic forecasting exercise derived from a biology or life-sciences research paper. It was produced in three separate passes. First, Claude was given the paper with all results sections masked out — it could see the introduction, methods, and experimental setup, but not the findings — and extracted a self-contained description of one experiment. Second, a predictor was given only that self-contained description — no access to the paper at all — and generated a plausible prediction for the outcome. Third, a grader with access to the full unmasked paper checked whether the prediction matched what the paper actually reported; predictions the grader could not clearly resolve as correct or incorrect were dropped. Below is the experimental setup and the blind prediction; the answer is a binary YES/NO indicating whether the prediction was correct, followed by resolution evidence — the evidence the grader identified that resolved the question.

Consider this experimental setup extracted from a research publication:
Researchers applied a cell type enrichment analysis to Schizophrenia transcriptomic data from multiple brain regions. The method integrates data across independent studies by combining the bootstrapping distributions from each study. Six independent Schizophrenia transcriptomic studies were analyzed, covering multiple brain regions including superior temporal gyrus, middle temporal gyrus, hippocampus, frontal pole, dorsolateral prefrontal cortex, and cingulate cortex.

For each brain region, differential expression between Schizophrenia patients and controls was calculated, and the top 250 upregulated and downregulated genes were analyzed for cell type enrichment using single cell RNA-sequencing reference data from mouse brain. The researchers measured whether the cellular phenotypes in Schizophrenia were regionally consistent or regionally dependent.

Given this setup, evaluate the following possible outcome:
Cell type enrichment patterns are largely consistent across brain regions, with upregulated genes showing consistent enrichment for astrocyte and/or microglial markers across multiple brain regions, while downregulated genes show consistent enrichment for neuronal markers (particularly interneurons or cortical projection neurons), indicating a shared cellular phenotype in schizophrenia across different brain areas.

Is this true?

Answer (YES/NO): NO